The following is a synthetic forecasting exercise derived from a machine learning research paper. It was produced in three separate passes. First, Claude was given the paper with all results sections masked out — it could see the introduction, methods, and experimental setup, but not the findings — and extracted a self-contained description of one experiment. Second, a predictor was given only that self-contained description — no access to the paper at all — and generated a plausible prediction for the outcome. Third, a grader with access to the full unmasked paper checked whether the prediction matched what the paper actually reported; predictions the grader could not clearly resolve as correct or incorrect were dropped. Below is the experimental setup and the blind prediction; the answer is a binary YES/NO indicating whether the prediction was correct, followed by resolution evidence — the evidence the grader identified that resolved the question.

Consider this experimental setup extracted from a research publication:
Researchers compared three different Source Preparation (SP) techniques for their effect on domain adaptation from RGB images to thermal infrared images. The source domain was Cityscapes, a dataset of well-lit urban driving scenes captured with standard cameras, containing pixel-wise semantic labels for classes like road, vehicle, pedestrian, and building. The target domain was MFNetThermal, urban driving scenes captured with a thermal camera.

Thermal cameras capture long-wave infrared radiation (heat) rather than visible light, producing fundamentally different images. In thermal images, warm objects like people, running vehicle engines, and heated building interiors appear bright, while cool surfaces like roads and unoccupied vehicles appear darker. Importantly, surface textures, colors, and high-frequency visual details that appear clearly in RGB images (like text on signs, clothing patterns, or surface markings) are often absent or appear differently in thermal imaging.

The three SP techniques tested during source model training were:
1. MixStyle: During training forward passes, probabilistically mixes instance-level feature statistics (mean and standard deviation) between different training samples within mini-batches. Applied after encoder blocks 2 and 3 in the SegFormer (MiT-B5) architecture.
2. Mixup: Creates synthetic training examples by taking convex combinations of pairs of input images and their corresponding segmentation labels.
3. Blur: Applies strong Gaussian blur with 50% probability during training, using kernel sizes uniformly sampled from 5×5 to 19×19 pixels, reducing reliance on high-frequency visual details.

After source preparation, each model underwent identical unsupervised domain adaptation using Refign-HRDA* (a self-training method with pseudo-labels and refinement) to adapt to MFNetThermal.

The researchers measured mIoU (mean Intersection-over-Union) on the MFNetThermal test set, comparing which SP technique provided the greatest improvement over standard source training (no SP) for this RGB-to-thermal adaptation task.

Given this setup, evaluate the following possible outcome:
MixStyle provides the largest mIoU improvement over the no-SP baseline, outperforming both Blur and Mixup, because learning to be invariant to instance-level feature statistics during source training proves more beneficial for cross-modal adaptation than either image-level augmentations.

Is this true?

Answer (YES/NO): YES